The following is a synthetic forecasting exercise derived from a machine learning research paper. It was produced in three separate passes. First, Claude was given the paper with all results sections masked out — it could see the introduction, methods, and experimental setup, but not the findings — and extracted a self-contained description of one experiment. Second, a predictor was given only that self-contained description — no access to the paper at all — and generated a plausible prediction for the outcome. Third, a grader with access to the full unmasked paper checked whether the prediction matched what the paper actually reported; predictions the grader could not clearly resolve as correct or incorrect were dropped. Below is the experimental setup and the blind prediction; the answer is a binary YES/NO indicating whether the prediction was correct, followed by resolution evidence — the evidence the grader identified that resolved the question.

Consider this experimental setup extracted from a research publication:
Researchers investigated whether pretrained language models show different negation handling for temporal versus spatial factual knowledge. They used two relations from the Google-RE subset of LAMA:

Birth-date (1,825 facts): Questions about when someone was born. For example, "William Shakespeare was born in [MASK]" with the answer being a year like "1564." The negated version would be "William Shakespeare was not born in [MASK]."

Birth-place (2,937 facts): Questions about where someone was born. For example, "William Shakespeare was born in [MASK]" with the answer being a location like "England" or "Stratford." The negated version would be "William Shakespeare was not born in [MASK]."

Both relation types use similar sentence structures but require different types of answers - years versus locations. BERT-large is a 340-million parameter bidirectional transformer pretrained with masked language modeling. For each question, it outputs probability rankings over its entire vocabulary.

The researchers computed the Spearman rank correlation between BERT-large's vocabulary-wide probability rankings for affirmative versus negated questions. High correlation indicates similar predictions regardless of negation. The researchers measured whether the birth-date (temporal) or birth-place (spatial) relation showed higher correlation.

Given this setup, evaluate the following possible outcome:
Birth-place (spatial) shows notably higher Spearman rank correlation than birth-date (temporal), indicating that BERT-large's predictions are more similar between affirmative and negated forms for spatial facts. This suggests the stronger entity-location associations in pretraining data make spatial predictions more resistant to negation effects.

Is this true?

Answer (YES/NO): NO